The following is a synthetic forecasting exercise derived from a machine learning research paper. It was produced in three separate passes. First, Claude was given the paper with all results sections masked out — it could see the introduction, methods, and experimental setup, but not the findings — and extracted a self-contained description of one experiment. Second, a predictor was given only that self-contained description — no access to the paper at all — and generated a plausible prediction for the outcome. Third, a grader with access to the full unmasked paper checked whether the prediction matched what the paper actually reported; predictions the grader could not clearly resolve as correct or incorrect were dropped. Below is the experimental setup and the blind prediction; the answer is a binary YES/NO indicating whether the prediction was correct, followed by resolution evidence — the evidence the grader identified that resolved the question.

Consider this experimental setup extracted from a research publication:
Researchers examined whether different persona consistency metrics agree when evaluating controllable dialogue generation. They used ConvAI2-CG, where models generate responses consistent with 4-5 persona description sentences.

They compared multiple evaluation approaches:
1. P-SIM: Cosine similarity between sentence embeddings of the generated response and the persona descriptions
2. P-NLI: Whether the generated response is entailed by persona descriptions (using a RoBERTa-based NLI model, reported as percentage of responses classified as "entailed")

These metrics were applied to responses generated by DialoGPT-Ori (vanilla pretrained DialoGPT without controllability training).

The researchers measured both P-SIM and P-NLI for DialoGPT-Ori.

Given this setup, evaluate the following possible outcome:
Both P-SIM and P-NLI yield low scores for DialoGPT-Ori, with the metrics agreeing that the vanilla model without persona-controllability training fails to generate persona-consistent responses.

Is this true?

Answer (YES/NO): NO